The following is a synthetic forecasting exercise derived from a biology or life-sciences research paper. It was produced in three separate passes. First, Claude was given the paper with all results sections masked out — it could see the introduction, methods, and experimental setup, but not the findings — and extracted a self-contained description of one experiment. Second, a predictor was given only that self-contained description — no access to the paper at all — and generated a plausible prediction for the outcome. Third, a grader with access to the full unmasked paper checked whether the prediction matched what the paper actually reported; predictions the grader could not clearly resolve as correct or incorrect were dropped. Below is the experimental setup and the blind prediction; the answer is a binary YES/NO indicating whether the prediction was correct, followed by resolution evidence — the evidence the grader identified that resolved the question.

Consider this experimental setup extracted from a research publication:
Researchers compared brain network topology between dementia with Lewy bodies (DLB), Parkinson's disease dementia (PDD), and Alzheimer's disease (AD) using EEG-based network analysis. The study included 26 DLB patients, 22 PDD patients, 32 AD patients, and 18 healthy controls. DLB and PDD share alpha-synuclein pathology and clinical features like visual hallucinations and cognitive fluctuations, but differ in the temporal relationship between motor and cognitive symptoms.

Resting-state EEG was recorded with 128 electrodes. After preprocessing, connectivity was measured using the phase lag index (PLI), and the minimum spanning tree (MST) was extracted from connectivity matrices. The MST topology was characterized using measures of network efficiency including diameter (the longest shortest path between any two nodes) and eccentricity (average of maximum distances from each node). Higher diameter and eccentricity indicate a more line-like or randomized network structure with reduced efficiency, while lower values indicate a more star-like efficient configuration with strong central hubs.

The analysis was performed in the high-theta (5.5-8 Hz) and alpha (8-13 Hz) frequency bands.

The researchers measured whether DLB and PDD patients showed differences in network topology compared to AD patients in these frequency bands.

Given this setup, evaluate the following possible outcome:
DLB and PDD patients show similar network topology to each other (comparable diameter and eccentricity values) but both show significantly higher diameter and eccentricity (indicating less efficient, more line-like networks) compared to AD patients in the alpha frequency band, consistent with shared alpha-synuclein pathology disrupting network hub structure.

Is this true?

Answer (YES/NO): NO